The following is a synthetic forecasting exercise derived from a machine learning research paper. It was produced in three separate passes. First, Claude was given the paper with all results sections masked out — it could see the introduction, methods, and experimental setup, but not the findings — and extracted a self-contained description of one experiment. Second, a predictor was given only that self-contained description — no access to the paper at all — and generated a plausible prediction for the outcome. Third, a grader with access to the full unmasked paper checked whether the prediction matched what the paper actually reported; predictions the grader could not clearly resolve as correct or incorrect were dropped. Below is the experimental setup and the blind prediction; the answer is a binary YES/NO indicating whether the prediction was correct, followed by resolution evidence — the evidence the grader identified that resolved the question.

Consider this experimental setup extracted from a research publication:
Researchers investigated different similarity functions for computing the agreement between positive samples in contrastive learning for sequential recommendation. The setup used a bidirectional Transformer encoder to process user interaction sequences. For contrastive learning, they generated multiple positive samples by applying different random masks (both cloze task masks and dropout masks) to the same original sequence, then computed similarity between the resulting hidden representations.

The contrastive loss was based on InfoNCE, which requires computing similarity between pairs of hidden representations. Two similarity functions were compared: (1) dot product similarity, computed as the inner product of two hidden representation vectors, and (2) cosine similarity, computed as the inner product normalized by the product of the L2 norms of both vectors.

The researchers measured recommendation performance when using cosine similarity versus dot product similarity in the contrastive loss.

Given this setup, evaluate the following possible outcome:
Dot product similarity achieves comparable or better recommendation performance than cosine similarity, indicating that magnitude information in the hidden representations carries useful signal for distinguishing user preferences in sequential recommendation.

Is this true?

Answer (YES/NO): NO